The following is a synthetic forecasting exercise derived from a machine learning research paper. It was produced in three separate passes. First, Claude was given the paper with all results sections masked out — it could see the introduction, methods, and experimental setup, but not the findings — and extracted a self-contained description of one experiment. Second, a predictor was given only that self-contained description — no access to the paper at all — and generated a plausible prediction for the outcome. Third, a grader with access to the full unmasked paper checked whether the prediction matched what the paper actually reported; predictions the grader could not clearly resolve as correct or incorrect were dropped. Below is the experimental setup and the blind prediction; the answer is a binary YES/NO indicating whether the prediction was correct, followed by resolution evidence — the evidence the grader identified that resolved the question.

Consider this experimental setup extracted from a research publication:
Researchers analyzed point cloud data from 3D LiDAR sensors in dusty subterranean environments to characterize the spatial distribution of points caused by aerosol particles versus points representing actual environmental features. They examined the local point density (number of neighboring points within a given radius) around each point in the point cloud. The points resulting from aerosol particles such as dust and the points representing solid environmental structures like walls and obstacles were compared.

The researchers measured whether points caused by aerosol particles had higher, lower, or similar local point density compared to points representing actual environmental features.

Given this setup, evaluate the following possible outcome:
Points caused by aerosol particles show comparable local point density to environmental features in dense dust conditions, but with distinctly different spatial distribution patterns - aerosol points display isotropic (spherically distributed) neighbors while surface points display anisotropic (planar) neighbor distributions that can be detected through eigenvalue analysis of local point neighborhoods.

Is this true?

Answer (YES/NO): NO